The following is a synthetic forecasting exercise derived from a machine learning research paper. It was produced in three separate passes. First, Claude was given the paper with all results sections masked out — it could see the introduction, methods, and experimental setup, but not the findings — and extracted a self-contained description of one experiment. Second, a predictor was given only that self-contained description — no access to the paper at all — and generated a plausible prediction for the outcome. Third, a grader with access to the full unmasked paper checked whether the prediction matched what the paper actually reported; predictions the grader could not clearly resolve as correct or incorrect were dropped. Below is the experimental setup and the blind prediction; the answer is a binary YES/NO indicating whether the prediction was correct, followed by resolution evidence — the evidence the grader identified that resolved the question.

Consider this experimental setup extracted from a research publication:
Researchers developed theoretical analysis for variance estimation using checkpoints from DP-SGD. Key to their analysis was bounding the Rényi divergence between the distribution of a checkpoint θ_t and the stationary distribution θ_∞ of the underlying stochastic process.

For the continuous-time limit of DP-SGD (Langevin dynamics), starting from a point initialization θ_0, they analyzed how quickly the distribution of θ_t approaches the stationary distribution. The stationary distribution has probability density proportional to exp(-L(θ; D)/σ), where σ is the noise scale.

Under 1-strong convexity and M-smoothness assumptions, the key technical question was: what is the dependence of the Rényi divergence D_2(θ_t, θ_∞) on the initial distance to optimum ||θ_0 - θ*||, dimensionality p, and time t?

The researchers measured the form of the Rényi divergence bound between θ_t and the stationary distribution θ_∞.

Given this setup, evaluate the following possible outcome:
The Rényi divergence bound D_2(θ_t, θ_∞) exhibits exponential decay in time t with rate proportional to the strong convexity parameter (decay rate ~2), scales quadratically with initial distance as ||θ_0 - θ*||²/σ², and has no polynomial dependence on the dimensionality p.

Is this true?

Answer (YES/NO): NO